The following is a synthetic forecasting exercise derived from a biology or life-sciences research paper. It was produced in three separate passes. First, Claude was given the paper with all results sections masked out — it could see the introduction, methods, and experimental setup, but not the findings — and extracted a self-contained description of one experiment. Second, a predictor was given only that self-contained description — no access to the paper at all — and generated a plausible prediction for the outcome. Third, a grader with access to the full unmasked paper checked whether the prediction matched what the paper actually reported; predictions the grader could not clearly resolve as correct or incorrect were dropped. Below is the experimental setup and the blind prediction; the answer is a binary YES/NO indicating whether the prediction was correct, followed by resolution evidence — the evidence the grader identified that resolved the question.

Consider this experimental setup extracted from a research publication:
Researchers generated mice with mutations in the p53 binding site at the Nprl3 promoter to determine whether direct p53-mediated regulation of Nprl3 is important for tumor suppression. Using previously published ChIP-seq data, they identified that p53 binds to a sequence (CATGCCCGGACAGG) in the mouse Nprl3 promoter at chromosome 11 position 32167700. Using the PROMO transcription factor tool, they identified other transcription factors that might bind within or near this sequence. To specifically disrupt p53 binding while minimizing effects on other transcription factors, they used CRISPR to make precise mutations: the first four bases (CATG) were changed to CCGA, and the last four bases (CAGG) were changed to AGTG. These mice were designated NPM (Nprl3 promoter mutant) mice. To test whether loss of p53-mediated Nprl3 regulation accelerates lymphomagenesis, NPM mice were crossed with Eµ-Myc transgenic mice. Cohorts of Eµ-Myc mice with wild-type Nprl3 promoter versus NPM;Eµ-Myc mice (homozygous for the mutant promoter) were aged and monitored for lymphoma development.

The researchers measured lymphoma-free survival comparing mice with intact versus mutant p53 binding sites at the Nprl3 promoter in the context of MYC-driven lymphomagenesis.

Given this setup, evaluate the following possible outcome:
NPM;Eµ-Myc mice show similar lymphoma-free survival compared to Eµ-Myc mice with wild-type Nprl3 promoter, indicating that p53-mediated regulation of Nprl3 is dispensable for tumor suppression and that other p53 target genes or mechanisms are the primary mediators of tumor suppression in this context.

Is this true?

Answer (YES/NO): YES